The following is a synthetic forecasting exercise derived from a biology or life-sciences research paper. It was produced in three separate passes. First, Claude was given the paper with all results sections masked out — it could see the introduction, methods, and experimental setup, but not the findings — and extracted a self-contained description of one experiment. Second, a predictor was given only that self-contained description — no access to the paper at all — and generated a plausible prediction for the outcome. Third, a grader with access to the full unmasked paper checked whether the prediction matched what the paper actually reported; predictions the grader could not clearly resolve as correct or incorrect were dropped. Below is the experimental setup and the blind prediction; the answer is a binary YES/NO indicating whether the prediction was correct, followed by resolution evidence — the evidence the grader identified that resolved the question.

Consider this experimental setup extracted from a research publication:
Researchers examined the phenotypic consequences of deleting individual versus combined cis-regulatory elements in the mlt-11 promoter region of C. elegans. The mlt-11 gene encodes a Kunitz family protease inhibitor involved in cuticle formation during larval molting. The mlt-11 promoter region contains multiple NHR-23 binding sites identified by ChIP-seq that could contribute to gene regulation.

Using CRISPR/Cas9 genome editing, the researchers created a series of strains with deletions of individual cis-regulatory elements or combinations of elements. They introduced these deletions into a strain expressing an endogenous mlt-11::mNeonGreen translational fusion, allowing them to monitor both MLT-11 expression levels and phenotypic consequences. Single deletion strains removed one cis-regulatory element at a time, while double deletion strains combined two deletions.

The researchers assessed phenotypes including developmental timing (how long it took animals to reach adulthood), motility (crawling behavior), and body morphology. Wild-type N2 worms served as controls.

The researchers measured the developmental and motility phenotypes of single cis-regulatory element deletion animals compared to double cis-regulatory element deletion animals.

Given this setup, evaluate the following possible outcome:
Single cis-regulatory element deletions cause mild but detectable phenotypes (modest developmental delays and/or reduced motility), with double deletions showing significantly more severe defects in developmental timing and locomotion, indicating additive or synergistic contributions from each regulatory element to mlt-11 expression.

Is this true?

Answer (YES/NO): NO